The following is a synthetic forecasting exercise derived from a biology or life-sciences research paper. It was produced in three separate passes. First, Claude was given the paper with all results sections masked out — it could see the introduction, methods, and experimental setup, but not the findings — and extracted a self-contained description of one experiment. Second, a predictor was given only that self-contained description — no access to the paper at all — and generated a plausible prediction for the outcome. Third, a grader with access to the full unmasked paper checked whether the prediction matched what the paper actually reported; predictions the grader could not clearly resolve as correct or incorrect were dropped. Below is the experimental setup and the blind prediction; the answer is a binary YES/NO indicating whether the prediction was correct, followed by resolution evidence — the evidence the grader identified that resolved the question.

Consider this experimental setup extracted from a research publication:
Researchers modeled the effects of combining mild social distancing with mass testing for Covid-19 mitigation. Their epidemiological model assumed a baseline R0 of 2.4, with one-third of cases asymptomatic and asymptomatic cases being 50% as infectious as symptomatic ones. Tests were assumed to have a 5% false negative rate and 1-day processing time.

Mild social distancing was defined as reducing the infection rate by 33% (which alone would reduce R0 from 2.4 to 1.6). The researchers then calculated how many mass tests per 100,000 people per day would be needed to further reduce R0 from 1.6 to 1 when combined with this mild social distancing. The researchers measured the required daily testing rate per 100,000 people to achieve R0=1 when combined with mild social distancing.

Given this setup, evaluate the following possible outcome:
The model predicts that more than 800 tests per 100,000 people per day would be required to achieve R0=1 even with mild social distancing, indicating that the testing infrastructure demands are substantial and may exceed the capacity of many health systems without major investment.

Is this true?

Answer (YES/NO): YES